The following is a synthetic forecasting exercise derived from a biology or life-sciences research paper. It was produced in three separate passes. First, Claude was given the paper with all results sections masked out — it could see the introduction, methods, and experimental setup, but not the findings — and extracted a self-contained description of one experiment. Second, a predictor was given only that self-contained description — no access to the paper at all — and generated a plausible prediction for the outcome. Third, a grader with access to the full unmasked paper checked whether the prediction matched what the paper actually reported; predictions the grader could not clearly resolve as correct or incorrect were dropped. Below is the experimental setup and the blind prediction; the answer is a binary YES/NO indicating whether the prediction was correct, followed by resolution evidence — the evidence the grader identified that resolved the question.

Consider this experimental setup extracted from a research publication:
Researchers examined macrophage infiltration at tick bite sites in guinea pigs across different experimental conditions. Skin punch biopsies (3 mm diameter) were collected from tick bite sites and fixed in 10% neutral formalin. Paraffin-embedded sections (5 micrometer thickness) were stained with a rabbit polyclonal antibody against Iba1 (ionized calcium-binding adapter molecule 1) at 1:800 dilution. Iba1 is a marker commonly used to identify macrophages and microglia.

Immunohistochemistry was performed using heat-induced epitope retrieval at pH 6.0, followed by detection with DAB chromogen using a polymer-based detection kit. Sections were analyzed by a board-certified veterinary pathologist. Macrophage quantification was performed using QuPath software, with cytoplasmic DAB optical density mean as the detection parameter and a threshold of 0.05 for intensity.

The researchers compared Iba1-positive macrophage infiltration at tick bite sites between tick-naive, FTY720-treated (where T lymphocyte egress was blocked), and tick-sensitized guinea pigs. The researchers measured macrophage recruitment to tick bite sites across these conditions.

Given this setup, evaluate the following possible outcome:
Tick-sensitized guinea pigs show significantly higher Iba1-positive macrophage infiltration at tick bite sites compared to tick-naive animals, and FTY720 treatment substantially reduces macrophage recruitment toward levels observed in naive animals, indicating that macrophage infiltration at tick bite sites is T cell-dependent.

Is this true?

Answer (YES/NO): YES